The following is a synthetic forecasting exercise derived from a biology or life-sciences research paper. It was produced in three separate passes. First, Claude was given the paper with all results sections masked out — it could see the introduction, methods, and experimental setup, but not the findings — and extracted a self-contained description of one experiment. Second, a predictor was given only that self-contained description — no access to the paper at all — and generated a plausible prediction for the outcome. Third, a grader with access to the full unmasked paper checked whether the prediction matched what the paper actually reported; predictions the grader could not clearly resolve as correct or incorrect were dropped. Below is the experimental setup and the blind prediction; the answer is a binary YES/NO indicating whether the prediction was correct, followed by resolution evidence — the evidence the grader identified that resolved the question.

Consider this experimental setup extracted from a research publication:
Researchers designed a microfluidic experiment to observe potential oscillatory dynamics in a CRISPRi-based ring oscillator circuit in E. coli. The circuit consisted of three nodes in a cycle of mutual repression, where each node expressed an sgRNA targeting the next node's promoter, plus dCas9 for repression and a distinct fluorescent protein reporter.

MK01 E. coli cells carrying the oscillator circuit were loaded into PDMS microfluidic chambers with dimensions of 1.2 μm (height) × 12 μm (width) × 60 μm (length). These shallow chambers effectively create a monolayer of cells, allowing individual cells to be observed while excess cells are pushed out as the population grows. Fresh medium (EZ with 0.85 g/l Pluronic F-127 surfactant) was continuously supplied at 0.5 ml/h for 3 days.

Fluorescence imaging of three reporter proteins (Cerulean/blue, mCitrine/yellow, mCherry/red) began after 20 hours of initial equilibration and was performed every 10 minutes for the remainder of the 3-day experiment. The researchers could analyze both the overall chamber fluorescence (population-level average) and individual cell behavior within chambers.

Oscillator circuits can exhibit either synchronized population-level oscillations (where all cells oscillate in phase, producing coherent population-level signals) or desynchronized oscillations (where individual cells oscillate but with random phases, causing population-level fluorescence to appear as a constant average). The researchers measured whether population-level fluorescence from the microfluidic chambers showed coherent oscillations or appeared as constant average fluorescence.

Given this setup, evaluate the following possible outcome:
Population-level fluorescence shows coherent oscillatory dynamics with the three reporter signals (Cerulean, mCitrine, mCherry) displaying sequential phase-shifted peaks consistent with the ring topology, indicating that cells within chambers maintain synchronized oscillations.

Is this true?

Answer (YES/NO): YES